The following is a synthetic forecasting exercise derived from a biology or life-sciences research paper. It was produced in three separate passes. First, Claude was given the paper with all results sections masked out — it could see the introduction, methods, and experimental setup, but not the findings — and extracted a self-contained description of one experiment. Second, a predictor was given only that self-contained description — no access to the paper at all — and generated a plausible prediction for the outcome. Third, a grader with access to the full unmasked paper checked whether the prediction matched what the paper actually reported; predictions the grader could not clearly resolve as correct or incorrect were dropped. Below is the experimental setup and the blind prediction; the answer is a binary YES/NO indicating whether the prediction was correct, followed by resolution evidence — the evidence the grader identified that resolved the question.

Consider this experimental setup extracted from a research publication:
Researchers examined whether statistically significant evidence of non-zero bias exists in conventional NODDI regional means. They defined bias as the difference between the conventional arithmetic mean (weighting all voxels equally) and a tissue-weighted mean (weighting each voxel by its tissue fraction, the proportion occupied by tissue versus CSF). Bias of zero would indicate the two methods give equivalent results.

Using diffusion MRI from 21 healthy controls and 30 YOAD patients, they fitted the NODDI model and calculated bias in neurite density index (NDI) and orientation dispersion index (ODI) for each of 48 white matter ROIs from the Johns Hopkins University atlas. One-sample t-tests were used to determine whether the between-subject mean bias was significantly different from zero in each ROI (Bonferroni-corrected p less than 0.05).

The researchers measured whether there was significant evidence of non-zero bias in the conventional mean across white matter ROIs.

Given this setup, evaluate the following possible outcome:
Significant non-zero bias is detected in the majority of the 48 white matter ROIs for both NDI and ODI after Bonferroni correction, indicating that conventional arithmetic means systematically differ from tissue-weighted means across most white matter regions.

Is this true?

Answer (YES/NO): YES